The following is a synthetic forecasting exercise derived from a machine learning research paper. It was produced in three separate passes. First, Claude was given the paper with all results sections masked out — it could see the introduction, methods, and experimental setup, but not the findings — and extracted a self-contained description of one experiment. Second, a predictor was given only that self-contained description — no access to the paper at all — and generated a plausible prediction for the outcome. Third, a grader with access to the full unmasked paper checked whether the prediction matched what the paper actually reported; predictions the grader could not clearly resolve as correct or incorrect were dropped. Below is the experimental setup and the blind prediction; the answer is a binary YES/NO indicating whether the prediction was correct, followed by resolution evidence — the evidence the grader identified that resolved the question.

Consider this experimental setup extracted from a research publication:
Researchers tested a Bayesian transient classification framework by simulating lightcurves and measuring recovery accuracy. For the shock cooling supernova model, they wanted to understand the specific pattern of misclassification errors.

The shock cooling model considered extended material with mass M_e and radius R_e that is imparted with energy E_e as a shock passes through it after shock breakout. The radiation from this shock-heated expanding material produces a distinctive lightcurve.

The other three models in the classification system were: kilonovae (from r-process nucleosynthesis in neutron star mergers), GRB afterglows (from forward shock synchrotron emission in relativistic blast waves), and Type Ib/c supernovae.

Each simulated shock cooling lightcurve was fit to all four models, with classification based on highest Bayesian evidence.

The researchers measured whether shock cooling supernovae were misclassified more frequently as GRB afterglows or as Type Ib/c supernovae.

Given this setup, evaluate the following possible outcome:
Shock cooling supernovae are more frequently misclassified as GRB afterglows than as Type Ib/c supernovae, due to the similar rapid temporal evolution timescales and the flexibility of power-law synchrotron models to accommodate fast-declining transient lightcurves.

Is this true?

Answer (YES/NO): NO